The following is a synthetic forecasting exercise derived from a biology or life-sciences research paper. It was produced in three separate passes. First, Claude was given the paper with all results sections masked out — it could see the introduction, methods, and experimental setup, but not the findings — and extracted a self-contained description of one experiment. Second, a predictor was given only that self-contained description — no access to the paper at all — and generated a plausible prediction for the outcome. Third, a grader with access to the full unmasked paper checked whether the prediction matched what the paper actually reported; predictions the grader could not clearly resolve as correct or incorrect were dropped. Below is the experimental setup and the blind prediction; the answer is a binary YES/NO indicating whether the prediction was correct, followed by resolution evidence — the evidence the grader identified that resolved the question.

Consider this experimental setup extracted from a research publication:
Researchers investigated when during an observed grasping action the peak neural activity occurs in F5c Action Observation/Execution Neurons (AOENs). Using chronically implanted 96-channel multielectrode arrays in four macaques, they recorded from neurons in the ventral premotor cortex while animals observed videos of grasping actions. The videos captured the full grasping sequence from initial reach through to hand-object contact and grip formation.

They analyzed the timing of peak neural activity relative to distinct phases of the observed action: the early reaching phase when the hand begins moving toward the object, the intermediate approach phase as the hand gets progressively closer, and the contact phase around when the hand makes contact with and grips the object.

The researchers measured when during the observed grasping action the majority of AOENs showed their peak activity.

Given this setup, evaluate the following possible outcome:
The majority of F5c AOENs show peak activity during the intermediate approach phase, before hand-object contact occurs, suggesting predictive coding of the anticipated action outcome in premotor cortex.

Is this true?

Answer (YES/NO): NO